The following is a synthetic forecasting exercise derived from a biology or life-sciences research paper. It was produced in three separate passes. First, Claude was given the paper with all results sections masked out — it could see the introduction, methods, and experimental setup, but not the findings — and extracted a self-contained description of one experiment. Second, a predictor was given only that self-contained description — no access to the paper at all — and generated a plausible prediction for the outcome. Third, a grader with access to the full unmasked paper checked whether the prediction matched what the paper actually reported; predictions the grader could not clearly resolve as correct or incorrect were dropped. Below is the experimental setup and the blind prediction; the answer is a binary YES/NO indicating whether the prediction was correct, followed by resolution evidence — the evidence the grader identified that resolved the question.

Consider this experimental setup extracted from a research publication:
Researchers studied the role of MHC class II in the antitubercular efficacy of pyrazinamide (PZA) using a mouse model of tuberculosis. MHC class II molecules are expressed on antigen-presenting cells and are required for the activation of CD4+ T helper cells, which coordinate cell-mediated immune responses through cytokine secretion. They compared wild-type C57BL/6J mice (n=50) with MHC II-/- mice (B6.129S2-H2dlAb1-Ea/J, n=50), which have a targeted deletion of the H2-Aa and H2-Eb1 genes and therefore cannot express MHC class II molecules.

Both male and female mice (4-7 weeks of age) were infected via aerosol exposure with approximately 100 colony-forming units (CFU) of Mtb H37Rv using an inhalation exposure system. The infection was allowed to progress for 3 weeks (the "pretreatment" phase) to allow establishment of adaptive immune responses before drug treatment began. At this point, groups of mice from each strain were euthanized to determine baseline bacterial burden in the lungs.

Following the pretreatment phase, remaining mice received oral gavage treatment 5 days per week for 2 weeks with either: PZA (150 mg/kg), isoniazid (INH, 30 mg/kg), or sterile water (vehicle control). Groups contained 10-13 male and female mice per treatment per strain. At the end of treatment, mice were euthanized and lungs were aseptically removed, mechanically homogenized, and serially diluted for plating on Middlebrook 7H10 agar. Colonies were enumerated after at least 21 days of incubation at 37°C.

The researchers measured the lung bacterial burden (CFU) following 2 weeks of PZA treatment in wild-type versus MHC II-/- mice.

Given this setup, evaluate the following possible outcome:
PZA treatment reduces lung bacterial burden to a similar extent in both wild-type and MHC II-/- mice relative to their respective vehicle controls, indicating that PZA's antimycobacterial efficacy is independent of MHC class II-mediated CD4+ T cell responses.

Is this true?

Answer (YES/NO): NO